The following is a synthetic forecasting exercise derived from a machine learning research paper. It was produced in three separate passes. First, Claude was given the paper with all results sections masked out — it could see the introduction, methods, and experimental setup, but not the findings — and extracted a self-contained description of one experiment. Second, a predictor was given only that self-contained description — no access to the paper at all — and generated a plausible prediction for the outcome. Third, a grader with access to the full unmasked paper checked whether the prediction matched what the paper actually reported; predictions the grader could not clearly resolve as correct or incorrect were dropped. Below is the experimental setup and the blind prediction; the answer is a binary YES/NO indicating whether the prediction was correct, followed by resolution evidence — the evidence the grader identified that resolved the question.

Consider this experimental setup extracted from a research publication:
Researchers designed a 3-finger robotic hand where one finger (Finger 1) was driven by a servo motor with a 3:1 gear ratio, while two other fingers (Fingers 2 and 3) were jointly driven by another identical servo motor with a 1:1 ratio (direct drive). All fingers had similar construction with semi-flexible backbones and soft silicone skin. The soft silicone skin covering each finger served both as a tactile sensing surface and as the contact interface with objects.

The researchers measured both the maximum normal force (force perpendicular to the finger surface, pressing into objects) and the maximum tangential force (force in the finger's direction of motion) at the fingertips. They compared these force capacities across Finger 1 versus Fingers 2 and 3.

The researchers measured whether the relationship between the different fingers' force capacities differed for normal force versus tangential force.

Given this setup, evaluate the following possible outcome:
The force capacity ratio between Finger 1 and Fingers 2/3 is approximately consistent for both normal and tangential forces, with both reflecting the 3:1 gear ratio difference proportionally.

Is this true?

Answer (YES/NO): NO